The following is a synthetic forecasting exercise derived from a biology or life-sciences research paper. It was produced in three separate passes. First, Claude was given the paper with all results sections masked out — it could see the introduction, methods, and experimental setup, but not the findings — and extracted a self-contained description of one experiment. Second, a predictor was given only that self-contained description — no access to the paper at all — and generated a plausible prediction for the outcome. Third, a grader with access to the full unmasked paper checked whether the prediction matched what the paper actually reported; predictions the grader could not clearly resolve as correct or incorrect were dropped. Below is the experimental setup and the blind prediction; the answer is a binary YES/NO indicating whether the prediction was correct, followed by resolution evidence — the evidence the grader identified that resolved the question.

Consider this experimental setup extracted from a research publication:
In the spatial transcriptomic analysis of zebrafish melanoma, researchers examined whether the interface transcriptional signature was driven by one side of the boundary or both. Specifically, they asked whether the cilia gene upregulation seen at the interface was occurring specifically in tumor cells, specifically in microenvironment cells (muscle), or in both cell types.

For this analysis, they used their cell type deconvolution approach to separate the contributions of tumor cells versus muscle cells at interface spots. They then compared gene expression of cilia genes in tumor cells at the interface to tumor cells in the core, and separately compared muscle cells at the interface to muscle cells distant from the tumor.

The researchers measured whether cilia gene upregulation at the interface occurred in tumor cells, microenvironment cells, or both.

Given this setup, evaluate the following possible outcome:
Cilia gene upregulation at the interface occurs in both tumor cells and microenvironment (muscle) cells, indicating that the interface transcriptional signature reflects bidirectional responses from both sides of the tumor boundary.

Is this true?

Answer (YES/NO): YES